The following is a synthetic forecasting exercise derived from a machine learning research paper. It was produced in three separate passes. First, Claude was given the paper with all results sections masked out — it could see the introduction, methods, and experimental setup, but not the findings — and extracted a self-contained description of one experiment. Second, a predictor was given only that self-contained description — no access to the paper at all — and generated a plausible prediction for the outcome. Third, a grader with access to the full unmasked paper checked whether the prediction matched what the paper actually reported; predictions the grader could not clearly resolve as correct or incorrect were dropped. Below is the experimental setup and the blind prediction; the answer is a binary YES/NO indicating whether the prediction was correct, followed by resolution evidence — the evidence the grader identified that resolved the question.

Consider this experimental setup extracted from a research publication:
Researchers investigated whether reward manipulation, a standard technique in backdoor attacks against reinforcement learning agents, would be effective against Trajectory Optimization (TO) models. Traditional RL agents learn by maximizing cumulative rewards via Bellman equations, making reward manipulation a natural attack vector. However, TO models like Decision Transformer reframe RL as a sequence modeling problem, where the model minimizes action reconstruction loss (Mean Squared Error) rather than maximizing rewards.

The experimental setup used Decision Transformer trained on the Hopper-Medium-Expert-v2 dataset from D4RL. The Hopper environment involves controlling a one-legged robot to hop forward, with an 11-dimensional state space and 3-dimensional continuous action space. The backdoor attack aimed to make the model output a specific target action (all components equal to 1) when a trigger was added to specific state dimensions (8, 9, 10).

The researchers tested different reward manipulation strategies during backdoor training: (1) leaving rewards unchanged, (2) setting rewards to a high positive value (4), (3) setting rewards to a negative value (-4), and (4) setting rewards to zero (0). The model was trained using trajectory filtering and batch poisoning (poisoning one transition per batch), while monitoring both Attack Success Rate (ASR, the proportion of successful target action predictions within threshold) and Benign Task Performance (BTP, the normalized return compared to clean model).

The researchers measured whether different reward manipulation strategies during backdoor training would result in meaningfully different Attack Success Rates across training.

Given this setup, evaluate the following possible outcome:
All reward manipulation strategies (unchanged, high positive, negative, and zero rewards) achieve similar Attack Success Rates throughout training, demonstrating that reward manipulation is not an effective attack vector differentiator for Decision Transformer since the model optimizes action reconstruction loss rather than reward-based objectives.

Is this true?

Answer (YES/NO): YES